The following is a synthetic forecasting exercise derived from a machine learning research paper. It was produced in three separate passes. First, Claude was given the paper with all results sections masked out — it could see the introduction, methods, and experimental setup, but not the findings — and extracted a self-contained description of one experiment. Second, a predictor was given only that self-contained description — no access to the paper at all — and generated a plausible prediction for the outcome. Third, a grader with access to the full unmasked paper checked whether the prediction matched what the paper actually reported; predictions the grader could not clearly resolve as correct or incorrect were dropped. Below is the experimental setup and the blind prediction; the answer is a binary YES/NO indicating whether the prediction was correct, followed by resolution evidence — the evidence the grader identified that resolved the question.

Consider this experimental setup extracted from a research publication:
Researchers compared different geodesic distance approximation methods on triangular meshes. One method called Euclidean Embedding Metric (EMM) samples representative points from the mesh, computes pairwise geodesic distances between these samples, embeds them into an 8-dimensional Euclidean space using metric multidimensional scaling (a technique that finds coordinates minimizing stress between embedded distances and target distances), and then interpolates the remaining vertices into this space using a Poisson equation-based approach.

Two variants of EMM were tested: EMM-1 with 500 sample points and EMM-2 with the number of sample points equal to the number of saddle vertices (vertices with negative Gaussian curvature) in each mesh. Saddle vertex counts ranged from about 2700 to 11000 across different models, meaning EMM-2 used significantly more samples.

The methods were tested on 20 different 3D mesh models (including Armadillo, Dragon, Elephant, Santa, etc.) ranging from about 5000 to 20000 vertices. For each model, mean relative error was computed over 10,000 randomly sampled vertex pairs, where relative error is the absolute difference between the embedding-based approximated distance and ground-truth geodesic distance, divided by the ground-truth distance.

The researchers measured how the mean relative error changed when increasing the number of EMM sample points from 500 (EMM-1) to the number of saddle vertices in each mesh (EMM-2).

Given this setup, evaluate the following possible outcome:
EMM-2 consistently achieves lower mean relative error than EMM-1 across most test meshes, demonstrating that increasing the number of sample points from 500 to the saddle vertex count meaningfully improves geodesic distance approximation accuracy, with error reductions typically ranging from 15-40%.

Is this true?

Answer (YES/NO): NO